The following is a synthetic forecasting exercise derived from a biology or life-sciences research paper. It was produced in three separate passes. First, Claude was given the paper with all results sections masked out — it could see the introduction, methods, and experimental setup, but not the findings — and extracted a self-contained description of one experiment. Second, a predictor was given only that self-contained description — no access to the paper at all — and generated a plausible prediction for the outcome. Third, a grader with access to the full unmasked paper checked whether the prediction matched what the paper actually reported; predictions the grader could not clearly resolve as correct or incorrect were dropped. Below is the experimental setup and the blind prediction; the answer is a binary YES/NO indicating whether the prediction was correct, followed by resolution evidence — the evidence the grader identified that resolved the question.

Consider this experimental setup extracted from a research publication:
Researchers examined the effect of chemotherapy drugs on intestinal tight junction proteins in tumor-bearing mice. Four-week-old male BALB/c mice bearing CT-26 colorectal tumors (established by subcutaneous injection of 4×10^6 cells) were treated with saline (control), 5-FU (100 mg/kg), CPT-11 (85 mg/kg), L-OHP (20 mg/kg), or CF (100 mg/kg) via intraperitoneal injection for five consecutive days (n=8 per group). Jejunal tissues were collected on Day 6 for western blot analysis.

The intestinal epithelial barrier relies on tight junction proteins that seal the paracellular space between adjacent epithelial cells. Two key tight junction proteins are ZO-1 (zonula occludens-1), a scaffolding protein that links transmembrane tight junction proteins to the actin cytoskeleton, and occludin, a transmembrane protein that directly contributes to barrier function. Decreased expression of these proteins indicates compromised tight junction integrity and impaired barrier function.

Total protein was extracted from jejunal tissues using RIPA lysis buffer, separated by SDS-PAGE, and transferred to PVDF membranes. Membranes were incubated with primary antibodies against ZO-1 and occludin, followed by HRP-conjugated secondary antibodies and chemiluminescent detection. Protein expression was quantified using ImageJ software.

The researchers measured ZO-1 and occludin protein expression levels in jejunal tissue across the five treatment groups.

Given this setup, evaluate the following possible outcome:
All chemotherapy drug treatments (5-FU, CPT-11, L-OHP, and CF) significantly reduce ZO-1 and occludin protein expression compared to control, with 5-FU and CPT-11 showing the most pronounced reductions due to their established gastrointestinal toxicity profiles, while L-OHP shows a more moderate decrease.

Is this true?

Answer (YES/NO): NO